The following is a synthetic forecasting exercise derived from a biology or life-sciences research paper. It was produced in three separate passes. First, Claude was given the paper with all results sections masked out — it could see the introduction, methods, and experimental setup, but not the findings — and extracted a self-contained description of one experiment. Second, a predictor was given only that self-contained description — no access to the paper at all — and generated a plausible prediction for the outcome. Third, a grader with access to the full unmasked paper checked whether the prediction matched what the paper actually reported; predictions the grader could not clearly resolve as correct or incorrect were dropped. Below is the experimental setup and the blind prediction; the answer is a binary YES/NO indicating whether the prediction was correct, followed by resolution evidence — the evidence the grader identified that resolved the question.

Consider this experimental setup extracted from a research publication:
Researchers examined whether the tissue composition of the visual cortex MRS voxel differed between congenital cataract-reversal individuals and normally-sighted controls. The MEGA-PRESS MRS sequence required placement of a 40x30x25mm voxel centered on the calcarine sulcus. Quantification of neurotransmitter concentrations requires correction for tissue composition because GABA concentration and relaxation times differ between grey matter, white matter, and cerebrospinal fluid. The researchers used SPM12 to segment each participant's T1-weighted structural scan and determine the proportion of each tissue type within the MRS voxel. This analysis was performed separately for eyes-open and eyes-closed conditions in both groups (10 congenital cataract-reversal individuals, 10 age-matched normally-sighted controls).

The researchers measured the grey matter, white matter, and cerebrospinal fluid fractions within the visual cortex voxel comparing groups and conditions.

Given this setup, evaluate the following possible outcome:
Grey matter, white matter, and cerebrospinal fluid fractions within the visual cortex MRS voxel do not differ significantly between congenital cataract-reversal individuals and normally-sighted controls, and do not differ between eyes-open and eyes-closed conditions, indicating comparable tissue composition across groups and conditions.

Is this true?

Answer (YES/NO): YES